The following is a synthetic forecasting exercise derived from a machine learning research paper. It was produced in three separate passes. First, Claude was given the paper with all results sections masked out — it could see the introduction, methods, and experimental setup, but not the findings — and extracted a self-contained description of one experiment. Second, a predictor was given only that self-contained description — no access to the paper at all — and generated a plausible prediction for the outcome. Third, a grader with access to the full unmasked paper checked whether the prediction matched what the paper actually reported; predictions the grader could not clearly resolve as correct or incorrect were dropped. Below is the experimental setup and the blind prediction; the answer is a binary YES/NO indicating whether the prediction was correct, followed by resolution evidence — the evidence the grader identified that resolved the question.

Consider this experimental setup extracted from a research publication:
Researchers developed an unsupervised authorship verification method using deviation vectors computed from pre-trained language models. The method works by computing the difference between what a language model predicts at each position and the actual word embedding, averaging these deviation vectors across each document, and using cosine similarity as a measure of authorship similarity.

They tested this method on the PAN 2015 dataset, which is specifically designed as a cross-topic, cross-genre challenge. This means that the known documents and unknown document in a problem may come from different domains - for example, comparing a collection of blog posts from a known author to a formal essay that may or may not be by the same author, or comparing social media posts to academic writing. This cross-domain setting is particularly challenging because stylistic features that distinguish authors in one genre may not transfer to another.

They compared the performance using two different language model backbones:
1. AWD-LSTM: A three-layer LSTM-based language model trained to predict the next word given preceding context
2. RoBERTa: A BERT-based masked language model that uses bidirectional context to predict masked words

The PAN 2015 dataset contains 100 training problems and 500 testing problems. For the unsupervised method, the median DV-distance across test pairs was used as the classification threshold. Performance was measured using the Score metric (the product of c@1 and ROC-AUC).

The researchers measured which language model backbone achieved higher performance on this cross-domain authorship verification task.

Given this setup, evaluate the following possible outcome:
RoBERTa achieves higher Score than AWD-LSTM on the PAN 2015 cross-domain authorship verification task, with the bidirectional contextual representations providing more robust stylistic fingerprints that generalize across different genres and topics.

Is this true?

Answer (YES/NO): NO